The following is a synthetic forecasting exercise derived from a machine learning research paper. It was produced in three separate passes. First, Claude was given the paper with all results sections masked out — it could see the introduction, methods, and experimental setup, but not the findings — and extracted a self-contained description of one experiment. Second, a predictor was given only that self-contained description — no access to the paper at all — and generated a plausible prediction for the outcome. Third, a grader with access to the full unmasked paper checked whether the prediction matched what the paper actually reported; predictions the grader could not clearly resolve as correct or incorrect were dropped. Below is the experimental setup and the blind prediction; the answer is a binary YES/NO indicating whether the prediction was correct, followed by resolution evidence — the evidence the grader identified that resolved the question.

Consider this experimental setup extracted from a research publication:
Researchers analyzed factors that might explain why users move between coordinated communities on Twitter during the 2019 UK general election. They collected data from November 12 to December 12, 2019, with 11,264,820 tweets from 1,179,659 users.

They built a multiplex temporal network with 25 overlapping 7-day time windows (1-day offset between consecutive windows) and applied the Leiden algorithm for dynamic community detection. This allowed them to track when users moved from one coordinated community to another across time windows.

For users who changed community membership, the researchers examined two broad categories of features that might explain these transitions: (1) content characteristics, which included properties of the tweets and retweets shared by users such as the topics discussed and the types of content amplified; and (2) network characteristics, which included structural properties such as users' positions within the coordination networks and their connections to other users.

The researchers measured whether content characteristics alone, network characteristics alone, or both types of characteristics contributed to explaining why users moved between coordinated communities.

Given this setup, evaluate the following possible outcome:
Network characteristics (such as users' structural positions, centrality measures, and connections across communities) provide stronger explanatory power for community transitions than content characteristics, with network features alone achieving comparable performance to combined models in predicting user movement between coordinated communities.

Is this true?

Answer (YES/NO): NO